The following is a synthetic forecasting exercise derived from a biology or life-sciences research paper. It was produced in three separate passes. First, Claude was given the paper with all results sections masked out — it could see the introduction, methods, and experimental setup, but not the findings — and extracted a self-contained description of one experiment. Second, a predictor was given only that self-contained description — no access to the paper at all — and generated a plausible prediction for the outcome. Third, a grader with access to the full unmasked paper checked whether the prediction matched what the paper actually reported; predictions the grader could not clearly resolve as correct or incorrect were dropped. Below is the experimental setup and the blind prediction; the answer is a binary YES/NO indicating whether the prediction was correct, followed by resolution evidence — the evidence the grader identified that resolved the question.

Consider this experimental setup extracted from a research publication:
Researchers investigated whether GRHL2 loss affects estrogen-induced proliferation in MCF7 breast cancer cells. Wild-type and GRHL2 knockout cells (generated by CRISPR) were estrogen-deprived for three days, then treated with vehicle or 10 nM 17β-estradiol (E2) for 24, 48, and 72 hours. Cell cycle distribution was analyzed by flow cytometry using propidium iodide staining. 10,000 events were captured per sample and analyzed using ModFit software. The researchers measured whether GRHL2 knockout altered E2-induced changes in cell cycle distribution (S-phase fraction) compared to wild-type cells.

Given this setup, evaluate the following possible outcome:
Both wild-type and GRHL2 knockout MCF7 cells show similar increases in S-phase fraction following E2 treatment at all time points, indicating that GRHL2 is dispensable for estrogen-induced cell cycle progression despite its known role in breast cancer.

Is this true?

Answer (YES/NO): YES